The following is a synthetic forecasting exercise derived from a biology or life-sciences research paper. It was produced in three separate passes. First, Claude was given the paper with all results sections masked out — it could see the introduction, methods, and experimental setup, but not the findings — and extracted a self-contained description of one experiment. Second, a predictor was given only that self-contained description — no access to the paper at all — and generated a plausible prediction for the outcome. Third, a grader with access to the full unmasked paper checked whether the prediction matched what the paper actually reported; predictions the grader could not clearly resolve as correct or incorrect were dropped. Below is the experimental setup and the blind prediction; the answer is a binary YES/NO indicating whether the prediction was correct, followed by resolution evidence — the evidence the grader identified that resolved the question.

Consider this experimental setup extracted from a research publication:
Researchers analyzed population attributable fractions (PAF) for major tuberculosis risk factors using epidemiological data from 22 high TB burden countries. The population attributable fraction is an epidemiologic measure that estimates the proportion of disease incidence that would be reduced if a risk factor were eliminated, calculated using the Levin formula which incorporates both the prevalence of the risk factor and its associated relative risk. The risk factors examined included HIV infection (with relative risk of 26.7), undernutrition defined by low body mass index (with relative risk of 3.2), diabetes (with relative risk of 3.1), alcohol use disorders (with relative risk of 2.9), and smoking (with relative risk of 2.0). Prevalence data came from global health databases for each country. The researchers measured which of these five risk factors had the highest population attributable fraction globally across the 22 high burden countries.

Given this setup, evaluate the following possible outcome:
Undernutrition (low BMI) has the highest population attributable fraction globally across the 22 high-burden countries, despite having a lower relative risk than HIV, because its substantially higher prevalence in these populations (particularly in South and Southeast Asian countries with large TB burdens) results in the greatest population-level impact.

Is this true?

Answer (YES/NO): YES